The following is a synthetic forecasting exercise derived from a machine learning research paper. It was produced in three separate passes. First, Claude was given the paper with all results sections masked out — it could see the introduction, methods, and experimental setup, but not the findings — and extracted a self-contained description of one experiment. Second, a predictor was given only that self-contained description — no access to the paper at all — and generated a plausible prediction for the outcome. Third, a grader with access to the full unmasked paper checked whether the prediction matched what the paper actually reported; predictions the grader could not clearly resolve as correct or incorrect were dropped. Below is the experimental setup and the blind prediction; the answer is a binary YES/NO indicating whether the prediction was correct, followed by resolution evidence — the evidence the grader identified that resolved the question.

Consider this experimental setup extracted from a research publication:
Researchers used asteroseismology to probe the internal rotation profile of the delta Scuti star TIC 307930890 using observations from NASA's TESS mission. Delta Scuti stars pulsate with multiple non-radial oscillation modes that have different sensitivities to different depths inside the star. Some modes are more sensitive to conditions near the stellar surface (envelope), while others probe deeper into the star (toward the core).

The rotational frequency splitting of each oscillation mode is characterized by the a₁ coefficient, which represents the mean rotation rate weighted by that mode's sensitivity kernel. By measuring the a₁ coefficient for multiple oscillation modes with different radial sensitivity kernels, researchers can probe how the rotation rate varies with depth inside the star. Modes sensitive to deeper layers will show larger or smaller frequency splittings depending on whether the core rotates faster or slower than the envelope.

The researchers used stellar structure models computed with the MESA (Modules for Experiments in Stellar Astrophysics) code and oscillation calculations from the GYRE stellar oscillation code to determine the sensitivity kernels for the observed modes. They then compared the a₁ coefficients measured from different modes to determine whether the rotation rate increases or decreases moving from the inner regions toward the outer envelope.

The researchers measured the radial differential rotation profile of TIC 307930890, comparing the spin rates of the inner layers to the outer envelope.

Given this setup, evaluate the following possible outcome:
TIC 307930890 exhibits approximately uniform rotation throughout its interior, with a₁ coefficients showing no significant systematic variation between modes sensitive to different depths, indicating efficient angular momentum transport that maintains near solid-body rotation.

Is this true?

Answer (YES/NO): NO